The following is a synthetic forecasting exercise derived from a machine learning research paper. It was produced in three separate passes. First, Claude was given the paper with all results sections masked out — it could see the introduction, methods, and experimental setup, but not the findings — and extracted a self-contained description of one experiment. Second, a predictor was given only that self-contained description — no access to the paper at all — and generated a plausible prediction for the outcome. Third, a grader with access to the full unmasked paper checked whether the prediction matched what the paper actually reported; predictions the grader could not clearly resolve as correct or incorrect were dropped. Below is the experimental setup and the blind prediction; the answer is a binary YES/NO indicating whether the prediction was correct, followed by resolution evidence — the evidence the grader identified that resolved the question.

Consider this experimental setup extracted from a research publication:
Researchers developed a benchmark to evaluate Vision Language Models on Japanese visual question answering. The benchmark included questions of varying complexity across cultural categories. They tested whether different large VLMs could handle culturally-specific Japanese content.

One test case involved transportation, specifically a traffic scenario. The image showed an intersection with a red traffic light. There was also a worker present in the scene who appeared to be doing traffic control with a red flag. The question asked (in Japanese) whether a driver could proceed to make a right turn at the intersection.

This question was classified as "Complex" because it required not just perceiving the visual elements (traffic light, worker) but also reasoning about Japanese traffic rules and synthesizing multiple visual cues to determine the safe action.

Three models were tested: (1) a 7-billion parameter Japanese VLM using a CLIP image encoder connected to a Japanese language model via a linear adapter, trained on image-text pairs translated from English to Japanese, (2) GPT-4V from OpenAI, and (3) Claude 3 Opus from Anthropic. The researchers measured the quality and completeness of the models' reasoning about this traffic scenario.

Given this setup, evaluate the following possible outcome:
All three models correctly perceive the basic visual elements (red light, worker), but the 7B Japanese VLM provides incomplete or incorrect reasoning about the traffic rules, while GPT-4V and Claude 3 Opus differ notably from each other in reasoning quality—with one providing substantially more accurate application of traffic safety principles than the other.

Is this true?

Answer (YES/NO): NO